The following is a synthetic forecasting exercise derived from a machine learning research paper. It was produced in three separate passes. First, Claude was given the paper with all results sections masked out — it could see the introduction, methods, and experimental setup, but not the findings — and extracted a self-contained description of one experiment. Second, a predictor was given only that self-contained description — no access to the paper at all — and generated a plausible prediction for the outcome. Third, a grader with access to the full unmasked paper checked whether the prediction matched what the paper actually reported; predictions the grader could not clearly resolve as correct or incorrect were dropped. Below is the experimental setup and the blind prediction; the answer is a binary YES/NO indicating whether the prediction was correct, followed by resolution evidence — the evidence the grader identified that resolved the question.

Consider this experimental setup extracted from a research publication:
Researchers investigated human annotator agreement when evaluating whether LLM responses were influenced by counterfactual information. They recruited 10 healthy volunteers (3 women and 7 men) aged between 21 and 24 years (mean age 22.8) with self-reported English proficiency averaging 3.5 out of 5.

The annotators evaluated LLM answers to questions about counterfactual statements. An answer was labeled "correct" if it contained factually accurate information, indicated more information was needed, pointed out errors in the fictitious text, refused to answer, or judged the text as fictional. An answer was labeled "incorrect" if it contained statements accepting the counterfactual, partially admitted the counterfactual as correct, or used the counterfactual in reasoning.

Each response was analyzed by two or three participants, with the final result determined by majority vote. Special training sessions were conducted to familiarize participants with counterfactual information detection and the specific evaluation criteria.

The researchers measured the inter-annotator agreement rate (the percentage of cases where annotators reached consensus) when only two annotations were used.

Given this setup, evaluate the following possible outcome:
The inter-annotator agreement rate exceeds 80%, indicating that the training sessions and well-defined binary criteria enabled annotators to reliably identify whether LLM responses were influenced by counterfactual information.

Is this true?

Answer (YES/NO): YES